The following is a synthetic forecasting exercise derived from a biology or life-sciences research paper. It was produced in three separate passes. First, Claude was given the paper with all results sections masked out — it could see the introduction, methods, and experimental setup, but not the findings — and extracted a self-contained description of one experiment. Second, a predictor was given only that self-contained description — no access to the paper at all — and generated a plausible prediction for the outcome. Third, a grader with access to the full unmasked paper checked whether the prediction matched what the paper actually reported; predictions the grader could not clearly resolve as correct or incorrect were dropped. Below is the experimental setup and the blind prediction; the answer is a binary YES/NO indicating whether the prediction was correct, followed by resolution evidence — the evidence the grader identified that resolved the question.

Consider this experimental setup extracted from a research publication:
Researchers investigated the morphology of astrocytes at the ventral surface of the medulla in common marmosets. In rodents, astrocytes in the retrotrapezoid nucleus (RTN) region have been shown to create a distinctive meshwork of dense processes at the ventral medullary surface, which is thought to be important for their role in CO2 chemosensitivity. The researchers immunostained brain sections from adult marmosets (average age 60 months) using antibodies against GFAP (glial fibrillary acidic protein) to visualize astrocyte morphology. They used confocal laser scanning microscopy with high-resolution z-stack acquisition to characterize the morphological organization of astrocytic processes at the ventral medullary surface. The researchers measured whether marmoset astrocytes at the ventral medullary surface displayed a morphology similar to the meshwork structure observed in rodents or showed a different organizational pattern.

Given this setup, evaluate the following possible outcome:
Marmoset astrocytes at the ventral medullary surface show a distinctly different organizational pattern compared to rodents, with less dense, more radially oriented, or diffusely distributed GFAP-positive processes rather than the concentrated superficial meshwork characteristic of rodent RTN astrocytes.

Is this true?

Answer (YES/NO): NO